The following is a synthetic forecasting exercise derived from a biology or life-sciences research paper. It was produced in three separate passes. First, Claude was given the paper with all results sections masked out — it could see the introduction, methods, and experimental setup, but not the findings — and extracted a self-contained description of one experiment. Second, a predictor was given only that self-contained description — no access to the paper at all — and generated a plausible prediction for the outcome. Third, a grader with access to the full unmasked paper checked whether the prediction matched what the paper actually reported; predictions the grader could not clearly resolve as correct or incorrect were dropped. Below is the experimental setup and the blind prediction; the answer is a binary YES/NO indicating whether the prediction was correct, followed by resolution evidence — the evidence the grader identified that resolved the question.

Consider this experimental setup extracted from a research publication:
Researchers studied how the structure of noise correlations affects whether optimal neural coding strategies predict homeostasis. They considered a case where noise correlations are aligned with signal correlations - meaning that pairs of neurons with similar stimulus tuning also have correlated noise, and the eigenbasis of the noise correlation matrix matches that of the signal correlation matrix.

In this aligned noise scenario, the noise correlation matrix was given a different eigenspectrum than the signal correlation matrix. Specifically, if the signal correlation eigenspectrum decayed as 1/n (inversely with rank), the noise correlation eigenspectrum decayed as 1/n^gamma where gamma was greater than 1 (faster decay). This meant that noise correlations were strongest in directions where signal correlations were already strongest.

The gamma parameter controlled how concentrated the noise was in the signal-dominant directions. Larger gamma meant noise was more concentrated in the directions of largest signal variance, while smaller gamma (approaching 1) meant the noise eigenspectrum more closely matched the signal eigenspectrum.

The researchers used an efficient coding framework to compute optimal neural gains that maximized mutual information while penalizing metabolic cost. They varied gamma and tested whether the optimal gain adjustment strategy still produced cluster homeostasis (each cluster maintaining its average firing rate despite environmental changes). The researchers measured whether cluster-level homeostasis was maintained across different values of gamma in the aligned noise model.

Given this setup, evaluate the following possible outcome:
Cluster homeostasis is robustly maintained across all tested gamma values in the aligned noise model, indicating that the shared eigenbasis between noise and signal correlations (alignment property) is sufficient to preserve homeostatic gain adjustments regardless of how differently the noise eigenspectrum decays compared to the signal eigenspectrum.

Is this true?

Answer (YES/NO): YES